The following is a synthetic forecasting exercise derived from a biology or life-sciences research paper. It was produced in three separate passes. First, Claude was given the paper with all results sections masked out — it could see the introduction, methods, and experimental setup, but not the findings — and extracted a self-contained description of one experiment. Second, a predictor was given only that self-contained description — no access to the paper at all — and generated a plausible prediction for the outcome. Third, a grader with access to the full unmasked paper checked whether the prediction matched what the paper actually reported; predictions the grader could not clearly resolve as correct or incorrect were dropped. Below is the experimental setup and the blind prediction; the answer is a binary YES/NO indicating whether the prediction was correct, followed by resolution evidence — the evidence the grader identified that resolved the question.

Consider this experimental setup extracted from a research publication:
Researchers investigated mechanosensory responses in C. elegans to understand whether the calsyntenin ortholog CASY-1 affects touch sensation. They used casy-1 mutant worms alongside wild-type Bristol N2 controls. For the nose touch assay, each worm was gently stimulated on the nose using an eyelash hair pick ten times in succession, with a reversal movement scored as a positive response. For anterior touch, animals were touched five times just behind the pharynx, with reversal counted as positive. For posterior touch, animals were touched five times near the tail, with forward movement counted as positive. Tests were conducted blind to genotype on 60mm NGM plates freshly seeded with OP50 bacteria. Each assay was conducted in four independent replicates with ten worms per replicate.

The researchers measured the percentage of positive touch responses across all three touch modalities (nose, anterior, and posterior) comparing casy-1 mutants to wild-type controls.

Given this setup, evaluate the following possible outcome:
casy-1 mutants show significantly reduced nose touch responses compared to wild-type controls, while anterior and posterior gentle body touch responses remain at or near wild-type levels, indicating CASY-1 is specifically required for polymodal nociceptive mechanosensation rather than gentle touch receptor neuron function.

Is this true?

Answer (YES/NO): NO